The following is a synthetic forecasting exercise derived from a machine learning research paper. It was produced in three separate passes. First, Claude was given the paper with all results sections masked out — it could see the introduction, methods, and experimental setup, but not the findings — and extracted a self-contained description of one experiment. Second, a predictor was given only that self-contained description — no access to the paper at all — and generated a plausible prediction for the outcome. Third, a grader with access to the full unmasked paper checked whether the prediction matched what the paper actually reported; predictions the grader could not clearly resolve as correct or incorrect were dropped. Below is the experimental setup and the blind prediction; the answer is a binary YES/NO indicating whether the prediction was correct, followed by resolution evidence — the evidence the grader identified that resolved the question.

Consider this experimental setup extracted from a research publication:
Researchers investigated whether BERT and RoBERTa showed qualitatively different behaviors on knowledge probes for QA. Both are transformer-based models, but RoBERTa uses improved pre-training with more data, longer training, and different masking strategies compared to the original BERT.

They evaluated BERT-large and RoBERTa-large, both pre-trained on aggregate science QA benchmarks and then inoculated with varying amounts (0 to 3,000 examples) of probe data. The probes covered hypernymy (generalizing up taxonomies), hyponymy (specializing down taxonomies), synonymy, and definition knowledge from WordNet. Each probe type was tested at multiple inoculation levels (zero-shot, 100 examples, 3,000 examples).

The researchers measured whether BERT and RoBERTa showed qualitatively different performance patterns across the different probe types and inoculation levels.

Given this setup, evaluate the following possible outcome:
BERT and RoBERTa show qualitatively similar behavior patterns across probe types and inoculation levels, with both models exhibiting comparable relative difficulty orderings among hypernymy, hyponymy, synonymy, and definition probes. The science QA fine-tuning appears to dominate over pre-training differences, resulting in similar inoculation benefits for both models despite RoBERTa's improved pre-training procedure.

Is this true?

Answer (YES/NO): YES